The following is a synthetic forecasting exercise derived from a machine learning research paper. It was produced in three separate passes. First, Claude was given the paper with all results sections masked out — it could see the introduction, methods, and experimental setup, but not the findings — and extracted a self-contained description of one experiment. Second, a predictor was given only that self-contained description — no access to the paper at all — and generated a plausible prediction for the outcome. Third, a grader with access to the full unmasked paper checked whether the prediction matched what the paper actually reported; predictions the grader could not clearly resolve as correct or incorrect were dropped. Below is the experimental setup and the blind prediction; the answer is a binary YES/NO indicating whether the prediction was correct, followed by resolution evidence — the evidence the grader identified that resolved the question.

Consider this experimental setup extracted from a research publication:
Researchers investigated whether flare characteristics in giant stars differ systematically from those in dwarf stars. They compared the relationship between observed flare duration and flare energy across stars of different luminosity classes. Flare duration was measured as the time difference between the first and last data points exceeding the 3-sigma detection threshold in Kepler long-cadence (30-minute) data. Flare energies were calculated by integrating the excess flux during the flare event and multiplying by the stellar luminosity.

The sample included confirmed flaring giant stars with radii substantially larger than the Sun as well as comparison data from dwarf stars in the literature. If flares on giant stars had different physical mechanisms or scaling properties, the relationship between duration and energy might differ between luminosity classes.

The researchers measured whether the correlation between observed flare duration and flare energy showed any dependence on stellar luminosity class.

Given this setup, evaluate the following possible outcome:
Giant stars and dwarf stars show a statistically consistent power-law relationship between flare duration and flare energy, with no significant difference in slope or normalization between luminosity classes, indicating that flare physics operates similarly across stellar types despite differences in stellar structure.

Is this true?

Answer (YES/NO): YES